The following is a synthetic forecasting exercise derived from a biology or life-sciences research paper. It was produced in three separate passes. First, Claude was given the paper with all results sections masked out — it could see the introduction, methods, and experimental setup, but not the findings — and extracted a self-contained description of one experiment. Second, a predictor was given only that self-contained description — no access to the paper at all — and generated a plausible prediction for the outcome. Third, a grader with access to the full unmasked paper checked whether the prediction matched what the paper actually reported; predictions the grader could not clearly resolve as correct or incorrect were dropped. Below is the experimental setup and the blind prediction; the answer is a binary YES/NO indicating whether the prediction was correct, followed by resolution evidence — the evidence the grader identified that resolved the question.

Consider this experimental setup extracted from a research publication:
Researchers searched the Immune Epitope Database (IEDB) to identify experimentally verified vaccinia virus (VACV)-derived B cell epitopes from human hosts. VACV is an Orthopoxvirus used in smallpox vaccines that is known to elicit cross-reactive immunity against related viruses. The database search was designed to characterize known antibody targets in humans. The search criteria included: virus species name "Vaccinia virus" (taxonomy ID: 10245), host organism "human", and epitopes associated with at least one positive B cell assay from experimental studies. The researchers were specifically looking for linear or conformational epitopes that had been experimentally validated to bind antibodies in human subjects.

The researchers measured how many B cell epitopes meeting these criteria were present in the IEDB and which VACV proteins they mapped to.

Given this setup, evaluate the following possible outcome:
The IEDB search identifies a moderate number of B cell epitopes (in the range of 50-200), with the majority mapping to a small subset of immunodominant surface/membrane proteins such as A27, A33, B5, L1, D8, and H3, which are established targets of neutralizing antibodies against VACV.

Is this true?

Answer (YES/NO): NO